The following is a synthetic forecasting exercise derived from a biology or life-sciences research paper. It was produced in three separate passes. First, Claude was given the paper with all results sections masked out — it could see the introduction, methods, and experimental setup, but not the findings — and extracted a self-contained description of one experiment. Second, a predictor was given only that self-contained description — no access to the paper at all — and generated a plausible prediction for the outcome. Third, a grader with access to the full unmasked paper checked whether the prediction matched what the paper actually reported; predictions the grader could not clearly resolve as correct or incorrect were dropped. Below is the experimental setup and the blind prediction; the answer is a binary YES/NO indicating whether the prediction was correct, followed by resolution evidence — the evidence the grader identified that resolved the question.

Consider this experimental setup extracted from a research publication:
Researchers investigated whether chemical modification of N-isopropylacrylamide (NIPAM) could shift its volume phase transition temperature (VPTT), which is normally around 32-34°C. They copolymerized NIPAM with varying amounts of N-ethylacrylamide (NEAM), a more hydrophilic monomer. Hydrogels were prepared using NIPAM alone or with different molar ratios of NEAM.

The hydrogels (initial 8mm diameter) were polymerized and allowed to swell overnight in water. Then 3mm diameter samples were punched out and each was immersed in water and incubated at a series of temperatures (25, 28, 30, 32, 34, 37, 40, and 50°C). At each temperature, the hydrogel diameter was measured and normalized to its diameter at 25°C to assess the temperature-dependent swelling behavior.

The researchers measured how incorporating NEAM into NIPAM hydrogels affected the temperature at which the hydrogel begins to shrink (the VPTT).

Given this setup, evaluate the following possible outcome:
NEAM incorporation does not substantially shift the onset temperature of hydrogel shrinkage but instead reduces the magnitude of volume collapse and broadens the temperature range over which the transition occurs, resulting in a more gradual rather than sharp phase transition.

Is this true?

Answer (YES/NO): NO